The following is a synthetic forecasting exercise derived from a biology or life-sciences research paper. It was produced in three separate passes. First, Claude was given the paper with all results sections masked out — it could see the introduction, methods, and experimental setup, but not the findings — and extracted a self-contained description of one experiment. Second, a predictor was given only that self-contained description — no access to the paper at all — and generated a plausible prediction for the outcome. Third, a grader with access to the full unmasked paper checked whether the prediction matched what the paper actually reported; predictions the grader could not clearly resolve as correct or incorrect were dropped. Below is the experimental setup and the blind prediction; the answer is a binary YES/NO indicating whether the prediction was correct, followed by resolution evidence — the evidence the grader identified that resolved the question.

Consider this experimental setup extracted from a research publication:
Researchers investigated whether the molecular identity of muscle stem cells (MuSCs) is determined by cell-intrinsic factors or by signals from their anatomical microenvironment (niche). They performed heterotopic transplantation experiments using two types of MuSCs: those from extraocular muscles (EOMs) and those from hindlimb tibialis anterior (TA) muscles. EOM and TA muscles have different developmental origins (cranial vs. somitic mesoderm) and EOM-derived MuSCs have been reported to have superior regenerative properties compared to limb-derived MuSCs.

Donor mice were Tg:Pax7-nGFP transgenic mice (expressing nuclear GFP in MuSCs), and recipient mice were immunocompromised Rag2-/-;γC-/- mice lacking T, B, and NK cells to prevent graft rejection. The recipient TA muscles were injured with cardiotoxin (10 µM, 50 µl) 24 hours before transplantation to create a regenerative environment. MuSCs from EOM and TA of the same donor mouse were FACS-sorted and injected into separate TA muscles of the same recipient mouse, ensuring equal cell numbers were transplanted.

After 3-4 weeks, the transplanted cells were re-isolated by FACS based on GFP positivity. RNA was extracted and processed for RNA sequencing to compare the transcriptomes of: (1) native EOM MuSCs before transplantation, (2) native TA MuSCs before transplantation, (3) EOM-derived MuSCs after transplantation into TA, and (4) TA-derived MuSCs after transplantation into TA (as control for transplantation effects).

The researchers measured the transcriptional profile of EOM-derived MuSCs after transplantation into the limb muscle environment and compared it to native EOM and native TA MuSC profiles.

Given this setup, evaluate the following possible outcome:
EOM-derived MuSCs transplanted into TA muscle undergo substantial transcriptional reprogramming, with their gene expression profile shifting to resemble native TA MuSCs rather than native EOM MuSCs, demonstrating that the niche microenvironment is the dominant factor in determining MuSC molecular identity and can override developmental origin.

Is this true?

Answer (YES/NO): YES